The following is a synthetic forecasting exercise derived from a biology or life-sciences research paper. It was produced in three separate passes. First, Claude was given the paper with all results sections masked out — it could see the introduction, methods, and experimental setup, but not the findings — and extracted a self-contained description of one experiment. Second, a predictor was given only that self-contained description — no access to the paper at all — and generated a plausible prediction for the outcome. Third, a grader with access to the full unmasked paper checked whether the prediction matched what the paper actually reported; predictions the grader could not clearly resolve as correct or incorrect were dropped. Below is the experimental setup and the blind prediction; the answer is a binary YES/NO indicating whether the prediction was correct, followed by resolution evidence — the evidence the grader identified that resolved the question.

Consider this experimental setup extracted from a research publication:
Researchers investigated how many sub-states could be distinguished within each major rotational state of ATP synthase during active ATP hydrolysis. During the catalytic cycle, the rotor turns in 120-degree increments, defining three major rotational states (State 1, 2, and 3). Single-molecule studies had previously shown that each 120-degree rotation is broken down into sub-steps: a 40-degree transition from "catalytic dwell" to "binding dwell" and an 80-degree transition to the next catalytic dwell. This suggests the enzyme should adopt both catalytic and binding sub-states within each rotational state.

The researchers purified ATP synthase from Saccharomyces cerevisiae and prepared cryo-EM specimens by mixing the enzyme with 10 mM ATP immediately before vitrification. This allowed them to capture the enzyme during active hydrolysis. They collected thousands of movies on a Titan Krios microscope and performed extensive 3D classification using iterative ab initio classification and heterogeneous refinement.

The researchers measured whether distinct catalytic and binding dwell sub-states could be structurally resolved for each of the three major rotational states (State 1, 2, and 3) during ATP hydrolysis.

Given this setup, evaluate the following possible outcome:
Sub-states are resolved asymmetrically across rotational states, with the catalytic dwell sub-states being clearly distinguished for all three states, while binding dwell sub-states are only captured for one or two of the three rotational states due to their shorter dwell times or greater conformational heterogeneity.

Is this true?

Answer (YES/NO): NO